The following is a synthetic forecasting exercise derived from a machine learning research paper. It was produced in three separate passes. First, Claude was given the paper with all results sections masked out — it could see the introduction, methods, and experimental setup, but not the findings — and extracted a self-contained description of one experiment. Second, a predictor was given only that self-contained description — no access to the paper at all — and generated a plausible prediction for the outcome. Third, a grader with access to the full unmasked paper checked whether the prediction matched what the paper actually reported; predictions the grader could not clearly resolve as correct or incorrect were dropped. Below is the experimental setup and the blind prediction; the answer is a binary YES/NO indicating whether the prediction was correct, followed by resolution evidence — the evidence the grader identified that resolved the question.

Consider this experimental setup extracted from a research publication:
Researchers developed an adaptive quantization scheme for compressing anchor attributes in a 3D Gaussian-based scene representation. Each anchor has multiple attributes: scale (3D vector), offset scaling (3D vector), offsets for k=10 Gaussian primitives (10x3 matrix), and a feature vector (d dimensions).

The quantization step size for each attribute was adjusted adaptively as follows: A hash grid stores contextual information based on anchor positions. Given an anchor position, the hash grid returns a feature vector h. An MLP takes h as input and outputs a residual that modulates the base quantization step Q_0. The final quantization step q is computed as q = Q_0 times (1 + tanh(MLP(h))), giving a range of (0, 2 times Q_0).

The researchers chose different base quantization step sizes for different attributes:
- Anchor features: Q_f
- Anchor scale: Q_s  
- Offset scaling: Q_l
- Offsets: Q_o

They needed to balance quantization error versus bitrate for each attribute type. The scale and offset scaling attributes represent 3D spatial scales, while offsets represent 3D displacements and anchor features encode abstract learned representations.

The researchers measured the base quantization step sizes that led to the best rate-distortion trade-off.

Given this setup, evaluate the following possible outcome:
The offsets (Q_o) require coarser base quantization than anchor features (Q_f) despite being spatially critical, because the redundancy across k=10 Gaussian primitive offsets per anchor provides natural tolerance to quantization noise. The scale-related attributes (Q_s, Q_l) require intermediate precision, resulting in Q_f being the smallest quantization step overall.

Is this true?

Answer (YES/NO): NO